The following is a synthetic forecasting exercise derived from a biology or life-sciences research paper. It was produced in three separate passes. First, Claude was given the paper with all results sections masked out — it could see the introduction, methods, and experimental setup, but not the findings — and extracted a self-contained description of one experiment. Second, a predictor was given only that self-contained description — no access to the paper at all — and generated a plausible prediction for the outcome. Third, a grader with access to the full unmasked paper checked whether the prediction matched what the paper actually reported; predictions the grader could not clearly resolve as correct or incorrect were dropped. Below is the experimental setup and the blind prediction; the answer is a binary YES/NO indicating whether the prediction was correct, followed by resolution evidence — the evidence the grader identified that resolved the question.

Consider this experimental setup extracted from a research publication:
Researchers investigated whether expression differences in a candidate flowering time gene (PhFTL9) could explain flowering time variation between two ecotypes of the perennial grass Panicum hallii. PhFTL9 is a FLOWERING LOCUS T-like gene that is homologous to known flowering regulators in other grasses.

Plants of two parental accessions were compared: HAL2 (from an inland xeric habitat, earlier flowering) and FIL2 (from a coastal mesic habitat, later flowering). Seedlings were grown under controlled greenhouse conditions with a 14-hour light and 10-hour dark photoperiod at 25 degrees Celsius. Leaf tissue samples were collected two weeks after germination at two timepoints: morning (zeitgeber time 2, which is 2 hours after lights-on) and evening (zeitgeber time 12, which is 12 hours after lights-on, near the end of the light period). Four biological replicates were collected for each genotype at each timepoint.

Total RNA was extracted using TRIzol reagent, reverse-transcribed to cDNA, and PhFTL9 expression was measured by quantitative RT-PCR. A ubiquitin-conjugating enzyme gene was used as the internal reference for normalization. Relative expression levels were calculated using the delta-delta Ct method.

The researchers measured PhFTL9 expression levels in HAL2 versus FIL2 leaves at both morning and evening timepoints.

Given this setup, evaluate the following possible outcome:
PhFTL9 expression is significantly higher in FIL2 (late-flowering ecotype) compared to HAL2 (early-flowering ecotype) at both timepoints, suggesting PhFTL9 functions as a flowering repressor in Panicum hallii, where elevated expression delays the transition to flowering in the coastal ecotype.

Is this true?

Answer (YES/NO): NO